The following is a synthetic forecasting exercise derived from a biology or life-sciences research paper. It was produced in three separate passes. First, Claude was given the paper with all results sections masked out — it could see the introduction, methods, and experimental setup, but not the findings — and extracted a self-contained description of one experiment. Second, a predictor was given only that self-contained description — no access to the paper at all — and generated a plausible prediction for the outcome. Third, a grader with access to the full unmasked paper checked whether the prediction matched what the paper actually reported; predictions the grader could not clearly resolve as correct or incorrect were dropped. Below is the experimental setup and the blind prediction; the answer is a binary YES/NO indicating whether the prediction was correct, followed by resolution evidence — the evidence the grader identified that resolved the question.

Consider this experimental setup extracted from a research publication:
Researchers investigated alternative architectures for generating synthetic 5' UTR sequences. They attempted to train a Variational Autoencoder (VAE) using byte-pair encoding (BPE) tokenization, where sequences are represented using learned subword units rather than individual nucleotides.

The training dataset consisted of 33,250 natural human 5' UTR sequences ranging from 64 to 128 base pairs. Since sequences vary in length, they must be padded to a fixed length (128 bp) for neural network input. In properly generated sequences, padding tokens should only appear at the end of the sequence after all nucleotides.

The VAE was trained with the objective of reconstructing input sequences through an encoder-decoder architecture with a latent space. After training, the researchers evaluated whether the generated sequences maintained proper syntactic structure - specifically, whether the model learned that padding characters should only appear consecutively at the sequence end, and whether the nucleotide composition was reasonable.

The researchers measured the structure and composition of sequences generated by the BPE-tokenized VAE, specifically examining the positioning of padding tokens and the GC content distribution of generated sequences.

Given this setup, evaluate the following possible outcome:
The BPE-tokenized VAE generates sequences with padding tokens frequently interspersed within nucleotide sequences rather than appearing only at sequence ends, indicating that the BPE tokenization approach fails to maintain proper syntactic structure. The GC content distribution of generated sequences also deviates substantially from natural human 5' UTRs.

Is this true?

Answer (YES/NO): YES